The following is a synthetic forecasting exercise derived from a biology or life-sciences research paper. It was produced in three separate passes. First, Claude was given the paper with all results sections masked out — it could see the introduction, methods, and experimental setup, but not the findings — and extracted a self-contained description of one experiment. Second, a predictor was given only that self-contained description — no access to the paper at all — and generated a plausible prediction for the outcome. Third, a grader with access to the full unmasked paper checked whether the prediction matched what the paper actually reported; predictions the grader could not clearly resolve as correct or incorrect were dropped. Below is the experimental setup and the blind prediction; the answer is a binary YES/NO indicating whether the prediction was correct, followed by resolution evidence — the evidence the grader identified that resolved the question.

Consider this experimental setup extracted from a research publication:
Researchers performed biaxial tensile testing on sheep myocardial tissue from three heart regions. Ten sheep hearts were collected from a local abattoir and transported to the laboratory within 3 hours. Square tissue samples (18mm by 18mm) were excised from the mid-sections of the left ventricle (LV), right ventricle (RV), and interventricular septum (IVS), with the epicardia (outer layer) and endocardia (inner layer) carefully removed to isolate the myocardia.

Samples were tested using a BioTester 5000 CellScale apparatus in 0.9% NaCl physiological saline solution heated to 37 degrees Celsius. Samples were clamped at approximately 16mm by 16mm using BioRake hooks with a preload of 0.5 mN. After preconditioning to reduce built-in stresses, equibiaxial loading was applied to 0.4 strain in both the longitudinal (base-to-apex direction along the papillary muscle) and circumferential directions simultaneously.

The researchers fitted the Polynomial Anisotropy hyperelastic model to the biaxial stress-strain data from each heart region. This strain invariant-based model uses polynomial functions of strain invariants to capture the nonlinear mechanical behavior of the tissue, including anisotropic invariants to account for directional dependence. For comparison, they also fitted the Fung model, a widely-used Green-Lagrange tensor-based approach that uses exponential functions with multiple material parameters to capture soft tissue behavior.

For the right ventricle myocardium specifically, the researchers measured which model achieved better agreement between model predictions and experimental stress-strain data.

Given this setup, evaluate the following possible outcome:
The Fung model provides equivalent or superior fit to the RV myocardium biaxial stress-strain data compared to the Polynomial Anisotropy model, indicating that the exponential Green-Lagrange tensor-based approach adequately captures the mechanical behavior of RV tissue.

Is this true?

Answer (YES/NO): NO